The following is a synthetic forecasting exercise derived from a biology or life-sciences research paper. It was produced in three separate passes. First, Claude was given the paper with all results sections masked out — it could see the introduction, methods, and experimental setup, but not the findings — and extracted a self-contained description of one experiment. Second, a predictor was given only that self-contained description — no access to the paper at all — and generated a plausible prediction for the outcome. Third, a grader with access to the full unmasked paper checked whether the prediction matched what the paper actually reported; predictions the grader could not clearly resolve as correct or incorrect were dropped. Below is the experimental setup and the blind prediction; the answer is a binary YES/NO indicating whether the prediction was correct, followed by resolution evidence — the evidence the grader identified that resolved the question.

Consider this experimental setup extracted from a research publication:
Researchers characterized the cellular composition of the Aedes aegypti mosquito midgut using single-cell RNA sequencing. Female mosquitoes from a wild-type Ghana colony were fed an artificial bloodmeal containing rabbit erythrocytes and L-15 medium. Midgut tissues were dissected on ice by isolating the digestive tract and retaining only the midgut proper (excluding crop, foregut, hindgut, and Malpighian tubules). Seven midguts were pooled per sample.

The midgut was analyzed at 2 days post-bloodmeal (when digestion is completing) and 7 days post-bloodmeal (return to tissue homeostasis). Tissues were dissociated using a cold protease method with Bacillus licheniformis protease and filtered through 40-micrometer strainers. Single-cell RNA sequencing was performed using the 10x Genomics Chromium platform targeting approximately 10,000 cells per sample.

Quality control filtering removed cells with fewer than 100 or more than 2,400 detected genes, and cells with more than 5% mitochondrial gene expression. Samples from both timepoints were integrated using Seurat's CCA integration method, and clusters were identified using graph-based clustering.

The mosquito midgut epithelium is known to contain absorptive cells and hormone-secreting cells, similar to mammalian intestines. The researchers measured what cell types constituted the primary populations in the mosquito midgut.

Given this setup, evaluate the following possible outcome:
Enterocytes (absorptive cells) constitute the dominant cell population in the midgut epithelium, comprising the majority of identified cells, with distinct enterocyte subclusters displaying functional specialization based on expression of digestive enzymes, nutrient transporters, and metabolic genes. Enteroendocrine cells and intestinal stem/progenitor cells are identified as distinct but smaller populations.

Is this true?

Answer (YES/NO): YES